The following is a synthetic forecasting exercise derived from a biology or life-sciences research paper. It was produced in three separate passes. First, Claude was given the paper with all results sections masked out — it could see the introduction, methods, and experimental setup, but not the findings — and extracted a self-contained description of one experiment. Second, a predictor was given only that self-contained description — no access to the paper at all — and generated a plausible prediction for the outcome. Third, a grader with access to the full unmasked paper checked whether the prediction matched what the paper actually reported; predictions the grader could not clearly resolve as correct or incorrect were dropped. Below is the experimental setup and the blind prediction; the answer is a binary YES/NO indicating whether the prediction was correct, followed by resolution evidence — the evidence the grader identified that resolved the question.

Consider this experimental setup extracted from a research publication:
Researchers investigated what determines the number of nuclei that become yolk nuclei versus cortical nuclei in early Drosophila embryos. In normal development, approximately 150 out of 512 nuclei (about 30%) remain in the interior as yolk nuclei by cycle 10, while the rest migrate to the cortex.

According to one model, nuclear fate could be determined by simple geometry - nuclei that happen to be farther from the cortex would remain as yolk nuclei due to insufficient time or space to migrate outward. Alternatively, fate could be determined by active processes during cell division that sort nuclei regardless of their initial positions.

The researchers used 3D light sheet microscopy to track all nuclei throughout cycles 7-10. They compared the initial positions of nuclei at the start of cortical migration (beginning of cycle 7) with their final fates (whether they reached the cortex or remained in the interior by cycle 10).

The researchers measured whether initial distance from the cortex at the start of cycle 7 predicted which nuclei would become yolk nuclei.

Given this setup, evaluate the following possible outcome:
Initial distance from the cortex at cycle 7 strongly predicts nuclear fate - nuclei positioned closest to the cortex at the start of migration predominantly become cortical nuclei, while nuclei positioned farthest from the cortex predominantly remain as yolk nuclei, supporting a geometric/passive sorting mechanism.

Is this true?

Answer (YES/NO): NO